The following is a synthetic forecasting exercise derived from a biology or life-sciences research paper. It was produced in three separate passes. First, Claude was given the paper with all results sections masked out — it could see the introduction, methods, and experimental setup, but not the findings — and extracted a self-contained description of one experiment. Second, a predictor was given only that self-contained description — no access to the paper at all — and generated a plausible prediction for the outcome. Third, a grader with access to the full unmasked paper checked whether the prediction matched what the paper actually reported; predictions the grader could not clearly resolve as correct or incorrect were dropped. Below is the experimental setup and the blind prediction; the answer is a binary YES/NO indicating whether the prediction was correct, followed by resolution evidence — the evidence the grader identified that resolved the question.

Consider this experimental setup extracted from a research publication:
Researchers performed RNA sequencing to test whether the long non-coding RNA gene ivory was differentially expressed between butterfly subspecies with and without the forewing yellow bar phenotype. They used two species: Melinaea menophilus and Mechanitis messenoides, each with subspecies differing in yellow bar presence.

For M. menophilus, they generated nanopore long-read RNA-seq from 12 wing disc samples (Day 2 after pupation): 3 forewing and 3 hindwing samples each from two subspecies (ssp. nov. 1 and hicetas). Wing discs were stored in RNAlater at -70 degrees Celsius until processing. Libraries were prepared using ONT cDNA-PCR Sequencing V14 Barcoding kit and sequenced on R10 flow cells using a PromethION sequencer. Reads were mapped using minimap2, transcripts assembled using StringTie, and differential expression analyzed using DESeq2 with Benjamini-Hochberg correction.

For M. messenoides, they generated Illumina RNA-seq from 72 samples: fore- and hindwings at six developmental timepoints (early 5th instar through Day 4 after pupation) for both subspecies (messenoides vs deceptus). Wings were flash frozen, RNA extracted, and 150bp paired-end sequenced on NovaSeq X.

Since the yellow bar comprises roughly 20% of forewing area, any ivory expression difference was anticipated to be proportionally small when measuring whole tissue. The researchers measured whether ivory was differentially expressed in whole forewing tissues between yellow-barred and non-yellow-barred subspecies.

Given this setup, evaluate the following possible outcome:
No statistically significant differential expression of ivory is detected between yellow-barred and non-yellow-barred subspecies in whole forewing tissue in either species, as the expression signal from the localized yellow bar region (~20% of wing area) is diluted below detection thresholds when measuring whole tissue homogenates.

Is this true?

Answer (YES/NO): YES